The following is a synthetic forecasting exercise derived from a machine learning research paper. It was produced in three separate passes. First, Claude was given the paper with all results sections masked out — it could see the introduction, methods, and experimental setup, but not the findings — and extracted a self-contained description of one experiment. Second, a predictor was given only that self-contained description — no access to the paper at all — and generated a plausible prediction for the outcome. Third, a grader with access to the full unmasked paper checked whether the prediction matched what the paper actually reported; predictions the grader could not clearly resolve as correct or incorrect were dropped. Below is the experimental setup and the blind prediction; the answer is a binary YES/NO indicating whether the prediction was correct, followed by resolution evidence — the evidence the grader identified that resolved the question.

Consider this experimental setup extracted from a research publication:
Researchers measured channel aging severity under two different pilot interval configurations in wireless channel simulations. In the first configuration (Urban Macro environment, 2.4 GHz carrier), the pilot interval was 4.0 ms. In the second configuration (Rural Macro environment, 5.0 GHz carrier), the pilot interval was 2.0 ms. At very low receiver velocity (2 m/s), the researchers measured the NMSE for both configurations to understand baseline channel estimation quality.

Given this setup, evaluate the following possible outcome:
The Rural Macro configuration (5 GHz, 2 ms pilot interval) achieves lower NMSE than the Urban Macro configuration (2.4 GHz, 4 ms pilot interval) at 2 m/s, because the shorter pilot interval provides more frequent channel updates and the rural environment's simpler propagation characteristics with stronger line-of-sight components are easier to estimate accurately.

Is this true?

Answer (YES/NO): YES